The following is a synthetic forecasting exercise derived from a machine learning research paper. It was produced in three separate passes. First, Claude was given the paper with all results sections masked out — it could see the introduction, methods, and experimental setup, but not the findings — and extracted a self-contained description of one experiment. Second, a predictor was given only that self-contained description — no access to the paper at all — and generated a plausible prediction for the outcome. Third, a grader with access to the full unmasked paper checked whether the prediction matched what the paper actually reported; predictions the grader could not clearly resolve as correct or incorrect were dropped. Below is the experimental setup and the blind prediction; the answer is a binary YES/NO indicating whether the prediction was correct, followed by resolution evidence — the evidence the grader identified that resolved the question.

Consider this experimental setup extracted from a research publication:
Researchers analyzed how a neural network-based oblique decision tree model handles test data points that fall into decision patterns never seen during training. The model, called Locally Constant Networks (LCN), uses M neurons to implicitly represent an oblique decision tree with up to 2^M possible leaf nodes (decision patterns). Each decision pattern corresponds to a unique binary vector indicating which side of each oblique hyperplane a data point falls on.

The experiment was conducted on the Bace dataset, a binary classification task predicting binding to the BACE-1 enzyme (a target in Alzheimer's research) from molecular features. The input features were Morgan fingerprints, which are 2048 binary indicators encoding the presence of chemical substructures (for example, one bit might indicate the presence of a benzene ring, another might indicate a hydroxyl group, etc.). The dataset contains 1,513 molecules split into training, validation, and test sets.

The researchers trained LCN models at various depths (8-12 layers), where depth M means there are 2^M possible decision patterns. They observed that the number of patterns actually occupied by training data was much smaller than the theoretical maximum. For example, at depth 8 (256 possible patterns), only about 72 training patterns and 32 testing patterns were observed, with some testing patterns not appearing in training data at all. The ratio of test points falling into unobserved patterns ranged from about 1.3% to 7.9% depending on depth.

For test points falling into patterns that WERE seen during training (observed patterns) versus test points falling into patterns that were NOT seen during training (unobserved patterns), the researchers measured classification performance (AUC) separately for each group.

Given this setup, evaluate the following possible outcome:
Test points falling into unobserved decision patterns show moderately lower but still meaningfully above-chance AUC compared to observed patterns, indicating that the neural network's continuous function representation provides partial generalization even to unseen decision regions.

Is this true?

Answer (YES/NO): NO